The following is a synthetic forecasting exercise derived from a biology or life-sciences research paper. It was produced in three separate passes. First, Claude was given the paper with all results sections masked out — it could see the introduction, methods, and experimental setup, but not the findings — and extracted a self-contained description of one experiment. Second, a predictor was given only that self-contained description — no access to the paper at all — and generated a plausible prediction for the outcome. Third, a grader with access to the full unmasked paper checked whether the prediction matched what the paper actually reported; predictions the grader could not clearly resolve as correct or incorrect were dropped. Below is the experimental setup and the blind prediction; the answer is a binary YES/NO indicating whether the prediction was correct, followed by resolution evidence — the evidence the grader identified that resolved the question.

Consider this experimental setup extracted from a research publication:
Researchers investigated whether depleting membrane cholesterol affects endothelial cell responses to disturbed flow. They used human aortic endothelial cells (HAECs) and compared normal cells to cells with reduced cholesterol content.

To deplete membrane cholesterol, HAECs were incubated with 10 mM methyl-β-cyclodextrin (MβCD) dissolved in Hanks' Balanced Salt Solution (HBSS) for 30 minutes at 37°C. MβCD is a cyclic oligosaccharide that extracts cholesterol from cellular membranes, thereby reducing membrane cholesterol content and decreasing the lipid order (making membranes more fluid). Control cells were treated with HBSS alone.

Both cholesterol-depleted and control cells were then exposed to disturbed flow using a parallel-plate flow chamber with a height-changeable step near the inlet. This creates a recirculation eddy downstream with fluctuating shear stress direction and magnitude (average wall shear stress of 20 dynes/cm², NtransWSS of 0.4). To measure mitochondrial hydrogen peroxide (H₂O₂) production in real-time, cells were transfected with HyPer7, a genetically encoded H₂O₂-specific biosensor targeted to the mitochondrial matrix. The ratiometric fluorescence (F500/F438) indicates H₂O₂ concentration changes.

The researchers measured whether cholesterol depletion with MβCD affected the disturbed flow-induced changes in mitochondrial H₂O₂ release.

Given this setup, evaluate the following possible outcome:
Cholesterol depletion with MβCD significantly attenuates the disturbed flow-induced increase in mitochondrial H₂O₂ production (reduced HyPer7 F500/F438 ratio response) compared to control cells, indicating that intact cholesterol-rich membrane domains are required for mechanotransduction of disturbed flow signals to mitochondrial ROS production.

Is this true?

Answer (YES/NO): YES